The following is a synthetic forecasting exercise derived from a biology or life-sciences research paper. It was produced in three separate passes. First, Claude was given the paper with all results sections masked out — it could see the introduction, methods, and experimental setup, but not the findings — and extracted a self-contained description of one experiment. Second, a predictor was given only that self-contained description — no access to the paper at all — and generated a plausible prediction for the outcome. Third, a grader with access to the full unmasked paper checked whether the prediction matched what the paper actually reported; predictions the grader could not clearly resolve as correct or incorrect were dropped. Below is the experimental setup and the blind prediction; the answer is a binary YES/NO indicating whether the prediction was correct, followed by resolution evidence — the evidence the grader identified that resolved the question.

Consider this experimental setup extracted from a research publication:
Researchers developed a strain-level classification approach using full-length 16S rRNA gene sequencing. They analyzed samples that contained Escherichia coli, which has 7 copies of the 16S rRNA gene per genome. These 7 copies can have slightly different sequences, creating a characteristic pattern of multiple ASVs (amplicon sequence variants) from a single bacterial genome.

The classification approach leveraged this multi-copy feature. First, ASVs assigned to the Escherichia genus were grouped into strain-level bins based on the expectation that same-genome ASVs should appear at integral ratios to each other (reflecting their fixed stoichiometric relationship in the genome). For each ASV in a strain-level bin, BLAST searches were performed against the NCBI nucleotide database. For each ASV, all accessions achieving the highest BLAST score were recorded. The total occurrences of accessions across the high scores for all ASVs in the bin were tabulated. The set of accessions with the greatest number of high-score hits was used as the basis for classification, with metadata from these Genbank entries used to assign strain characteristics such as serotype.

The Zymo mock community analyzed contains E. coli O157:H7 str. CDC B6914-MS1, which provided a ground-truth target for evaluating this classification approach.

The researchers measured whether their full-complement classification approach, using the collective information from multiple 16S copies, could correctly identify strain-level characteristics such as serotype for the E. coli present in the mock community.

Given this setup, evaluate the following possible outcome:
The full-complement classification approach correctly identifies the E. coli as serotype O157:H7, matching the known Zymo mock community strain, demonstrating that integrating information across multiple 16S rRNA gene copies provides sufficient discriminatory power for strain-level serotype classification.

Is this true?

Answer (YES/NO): YES